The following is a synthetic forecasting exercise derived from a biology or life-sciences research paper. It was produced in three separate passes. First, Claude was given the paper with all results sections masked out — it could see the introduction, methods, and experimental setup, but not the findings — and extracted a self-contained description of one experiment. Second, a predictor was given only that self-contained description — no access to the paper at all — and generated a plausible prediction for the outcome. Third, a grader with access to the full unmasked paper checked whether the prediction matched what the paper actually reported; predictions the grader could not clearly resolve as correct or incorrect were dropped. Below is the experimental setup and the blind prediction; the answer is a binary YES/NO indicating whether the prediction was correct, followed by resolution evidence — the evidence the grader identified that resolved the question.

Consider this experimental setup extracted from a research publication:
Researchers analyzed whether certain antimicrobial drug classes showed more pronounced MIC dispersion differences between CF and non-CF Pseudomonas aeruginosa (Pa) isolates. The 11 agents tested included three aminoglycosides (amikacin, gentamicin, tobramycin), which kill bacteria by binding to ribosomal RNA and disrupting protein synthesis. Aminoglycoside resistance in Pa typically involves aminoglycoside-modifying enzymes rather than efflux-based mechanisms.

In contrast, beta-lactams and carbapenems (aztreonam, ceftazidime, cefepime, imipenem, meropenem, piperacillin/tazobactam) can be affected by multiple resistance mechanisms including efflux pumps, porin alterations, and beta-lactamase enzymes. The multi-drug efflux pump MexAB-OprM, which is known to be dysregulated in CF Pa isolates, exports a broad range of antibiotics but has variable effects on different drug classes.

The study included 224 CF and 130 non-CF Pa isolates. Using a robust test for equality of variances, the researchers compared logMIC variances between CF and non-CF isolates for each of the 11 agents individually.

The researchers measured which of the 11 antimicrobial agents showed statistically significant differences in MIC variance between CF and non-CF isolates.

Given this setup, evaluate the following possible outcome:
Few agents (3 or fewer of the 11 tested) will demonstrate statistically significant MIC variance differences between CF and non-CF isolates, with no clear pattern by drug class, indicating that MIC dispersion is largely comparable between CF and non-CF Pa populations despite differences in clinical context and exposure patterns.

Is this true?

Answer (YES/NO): NO